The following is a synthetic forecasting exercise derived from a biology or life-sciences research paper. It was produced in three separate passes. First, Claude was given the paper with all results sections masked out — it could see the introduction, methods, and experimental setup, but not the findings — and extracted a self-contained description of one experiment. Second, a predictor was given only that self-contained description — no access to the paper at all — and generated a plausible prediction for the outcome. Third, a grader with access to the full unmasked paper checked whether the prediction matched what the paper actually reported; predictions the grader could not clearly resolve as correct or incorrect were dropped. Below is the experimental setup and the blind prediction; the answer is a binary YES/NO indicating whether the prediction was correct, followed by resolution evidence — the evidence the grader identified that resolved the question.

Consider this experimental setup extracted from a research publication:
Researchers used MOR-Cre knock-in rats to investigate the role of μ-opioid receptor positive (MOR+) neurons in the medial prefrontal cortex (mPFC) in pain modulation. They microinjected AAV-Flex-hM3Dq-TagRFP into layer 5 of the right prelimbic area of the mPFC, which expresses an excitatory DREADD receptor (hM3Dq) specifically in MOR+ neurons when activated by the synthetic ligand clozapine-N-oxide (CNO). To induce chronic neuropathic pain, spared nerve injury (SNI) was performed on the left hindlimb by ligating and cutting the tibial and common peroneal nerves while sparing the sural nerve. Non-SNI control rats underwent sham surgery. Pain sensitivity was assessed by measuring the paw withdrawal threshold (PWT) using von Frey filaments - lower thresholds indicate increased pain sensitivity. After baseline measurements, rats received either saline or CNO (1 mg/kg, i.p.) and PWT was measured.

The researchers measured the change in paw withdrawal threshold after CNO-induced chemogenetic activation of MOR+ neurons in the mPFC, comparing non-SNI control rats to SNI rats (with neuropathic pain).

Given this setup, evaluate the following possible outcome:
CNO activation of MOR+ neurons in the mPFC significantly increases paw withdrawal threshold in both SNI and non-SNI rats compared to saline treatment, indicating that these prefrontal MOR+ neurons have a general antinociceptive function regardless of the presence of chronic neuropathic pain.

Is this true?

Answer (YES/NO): NO